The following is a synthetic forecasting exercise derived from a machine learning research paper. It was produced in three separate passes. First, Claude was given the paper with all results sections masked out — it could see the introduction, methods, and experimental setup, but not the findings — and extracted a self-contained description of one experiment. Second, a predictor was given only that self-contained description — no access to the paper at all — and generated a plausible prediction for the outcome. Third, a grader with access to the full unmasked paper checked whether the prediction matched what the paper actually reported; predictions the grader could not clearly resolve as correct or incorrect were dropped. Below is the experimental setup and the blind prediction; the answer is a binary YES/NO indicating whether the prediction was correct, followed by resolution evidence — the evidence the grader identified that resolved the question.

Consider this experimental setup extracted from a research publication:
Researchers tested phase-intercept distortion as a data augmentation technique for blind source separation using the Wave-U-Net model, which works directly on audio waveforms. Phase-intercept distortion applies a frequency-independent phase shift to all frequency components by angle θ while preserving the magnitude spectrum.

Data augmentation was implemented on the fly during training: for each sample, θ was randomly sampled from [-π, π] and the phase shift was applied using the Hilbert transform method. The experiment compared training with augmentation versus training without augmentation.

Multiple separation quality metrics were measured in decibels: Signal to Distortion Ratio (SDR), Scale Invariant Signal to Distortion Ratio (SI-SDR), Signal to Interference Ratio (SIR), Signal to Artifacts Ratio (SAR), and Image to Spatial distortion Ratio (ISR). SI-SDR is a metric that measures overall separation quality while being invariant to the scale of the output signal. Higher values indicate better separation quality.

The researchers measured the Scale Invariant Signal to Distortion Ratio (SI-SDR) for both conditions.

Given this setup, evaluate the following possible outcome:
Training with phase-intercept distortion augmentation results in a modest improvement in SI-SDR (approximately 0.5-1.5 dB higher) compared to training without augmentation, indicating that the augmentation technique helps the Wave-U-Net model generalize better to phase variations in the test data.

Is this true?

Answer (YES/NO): NO